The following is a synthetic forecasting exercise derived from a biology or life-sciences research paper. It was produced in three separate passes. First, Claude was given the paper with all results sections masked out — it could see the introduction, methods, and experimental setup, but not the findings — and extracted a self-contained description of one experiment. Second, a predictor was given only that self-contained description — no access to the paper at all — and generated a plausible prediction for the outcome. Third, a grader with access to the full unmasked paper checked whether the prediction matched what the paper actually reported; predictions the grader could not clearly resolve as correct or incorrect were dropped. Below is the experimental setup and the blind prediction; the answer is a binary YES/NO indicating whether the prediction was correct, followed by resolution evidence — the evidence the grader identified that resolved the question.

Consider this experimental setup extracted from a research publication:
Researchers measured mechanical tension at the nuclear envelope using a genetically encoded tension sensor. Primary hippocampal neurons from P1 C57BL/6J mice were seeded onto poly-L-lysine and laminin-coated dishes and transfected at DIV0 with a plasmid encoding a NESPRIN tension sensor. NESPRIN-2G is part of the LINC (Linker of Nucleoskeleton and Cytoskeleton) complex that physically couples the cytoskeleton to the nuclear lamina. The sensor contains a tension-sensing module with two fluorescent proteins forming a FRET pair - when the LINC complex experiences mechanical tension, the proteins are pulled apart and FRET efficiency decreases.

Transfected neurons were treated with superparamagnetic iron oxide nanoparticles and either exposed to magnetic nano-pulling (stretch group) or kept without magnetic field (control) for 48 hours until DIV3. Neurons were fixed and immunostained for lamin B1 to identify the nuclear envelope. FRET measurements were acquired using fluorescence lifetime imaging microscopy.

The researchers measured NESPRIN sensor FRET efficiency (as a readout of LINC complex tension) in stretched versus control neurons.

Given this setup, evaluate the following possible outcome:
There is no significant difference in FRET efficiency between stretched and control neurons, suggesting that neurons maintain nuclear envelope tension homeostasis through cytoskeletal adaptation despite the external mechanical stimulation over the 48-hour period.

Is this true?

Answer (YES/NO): NO